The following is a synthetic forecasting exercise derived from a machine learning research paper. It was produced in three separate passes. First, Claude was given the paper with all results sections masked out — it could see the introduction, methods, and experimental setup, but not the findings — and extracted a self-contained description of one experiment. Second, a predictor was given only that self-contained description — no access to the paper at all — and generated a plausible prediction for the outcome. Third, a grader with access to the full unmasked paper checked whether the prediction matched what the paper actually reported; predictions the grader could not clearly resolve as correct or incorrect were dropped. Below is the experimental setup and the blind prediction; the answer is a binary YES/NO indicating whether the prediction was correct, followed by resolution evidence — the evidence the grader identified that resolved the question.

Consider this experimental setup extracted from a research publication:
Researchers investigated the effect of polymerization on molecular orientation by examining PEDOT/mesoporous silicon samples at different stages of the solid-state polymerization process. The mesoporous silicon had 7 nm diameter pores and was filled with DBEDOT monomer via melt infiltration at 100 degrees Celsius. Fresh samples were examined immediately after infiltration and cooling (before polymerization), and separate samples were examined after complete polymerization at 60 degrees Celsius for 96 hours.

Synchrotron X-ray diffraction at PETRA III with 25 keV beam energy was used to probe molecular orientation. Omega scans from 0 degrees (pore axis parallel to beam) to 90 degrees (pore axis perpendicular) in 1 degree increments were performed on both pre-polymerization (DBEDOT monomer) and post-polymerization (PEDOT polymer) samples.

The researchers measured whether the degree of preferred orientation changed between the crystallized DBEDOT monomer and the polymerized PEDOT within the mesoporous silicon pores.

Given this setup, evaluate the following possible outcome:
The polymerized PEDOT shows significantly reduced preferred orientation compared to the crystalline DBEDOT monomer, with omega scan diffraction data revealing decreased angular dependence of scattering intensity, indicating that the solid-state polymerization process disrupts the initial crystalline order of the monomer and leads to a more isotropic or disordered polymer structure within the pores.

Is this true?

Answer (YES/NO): NO